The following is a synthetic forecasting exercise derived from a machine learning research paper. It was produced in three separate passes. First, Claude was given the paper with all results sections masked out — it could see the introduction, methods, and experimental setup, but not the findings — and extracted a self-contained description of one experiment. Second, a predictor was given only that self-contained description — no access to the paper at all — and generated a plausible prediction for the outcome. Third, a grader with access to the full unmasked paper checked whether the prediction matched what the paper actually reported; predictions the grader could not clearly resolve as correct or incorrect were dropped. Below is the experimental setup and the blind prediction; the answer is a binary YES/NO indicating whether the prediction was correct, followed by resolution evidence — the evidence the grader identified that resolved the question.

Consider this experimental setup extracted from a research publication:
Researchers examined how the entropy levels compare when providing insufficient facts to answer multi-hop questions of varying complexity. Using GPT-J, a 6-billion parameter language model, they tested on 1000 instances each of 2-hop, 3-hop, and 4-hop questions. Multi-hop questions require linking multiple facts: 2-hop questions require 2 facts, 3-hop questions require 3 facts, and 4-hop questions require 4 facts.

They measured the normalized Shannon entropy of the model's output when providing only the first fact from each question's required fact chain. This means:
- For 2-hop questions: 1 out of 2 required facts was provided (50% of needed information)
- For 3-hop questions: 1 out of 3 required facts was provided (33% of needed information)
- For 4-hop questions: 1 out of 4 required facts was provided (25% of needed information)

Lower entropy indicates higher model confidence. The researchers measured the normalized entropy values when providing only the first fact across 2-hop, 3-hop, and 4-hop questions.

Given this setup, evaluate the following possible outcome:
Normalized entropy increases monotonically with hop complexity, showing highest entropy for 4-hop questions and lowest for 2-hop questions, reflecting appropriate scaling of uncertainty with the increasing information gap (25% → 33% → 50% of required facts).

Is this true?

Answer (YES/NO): YES